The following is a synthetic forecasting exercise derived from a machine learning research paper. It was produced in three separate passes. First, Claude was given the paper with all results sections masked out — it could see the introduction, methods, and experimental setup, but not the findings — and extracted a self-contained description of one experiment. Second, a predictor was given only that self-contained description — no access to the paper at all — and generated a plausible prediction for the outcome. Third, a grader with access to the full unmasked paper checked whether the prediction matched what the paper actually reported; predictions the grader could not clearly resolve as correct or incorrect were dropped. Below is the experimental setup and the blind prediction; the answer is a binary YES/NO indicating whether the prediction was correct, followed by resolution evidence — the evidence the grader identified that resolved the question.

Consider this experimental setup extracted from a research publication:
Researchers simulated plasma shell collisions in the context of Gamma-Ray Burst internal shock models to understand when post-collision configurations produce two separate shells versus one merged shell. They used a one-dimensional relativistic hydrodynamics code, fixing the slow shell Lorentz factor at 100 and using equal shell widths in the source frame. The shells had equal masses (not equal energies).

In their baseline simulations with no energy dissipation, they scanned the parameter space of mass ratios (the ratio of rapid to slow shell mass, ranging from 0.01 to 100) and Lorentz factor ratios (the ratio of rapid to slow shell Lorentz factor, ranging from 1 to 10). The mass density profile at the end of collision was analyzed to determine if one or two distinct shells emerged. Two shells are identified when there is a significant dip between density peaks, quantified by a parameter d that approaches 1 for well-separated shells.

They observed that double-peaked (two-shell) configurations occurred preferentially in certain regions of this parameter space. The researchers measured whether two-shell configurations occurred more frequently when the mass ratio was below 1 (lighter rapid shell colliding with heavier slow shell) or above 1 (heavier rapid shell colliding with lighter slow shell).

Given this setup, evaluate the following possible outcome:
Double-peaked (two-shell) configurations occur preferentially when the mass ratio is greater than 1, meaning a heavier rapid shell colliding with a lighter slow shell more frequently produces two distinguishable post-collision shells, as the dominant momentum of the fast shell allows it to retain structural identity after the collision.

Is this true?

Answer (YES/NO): NO